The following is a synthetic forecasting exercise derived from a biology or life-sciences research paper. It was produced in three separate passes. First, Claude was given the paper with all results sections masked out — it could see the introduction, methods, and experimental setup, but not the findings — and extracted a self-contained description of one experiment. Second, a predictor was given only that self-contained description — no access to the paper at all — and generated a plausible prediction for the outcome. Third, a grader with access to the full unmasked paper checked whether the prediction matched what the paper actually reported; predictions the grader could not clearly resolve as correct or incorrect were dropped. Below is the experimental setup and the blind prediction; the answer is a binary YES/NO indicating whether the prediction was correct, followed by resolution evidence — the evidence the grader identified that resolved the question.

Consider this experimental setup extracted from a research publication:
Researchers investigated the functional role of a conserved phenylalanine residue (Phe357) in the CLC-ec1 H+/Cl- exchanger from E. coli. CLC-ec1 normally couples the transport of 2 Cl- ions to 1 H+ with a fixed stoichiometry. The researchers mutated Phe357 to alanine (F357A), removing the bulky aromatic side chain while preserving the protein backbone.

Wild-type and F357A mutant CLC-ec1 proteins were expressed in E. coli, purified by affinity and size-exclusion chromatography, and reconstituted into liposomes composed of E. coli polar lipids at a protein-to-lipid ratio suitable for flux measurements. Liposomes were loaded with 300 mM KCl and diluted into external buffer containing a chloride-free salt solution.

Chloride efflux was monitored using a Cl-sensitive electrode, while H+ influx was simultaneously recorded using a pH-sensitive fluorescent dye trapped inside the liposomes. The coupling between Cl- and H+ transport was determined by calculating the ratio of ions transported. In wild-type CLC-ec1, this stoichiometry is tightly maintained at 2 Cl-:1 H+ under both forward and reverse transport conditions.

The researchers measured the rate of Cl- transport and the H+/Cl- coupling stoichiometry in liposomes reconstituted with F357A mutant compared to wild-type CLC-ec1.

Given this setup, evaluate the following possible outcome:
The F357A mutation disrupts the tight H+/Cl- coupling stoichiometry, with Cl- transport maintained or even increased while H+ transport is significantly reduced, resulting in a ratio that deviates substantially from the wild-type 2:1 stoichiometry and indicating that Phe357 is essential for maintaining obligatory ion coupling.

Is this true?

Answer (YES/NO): NO